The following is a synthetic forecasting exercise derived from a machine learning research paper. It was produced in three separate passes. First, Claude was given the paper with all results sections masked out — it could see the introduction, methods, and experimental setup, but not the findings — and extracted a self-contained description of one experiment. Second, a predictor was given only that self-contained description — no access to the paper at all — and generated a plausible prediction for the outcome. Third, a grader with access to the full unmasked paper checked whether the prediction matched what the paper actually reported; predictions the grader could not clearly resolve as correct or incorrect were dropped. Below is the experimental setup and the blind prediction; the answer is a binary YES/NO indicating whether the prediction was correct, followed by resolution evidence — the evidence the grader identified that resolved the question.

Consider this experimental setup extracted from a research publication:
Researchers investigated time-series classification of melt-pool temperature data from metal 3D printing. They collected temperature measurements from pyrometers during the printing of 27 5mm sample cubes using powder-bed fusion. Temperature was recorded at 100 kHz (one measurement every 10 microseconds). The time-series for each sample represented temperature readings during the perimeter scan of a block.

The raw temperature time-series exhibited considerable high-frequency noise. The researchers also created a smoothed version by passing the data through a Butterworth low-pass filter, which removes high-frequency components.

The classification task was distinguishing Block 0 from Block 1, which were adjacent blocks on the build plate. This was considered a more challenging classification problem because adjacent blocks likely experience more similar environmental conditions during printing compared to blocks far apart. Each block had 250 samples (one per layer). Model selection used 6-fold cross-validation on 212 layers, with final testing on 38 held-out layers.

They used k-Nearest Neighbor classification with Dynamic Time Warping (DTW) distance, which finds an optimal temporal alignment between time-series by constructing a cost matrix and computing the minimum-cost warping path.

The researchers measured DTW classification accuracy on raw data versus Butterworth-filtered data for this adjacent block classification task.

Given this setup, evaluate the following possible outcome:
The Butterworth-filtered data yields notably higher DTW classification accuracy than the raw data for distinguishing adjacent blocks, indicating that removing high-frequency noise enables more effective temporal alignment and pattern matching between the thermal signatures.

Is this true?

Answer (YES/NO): NO